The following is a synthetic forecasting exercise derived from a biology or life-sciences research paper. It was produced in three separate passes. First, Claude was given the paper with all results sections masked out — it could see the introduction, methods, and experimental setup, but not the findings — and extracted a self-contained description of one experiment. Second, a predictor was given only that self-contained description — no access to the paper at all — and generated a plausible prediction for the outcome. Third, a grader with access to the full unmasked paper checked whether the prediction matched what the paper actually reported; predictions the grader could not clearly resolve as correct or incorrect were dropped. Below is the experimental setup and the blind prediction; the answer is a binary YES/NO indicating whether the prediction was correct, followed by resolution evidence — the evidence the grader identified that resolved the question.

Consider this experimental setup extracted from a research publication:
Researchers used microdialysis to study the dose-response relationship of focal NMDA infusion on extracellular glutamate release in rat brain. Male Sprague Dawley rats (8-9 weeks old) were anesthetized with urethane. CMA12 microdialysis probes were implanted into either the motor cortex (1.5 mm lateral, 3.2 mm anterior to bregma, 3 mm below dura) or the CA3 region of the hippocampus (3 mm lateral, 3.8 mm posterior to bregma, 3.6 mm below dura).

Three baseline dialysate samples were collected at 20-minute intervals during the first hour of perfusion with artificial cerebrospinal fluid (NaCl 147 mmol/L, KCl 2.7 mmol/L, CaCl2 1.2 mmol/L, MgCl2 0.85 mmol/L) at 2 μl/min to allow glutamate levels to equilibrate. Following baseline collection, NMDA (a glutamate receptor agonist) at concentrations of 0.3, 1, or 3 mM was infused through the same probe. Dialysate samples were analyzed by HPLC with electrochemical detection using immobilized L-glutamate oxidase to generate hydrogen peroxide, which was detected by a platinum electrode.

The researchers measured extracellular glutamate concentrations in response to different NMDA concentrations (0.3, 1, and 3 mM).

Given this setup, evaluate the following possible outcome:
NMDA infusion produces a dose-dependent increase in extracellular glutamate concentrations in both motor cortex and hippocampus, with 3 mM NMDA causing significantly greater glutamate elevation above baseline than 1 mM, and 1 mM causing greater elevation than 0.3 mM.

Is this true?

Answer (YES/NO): NO